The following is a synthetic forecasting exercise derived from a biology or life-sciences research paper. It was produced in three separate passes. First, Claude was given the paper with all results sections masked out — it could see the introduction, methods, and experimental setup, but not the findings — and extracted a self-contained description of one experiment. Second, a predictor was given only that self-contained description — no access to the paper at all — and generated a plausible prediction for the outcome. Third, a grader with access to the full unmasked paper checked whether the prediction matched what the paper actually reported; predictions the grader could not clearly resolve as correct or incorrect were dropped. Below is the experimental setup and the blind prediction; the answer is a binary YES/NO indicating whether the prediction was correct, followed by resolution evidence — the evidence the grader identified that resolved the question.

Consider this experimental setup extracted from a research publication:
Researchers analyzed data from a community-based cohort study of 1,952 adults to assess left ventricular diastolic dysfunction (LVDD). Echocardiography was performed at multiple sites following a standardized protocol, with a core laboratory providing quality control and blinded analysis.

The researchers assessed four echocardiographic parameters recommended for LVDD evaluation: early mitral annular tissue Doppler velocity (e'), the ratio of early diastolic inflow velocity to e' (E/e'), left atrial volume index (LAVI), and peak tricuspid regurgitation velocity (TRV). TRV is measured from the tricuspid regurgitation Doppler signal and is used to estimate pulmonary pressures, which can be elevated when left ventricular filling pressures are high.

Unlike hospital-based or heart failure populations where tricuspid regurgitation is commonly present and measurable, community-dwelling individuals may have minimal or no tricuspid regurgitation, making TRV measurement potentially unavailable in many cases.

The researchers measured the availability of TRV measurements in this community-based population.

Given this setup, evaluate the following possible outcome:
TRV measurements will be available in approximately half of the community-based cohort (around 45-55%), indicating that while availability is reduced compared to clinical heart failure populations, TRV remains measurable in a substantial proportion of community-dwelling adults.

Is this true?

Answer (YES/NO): YES